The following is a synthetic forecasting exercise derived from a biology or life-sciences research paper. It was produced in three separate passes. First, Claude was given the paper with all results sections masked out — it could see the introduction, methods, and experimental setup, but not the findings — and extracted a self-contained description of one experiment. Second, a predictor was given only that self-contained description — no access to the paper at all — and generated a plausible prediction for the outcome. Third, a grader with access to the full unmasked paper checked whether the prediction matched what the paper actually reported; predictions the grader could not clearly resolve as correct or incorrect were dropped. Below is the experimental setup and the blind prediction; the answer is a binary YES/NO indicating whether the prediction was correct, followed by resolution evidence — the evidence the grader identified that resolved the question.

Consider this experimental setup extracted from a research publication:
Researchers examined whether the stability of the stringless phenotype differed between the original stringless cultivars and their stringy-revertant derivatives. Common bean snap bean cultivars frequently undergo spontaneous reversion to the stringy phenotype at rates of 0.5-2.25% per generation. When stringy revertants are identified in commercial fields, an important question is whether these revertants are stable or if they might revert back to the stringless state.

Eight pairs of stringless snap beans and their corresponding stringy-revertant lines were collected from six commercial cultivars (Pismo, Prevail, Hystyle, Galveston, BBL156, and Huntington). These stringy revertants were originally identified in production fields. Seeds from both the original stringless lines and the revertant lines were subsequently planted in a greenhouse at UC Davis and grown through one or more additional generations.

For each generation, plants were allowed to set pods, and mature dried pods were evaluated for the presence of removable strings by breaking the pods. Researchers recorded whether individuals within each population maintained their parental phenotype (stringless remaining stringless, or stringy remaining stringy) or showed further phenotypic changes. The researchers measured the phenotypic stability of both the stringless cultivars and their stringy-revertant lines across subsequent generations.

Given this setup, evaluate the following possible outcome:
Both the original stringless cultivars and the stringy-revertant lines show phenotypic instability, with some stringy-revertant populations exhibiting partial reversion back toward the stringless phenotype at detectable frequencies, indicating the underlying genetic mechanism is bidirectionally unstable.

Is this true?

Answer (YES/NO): NO